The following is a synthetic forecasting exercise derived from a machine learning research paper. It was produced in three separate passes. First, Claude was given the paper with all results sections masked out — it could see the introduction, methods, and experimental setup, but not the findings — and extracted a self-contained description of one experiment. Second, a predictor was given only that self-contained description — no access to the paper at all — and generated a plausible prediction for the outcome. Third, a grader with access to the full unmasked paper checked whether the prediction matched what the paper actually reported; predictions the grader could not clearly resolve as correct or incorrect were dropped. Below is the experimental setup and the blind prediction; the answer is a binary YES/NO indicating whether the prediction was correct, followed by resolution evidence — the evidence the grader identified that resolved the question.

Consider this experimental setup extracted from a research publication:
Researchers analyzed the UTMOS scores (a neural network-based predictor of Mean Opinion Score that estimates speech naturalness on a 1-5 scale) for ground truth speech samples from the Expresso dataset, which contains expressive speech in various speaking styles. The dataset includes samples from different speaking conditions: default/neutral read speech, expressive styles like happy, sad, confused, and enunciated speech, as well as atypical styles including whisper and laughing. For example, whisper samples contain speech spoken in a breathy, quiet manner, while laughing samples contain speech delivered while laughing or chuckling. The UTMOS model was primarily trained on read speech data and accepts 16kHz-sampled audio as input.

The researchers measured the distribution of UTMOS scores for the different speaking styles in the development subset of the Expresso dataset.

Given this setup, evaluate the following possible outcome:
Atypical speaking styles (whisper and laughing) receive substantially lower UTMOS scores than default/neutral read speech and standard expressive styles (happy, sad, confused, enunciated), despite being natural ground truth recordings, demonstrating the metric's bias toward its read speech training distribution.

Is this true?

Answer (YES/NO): YES